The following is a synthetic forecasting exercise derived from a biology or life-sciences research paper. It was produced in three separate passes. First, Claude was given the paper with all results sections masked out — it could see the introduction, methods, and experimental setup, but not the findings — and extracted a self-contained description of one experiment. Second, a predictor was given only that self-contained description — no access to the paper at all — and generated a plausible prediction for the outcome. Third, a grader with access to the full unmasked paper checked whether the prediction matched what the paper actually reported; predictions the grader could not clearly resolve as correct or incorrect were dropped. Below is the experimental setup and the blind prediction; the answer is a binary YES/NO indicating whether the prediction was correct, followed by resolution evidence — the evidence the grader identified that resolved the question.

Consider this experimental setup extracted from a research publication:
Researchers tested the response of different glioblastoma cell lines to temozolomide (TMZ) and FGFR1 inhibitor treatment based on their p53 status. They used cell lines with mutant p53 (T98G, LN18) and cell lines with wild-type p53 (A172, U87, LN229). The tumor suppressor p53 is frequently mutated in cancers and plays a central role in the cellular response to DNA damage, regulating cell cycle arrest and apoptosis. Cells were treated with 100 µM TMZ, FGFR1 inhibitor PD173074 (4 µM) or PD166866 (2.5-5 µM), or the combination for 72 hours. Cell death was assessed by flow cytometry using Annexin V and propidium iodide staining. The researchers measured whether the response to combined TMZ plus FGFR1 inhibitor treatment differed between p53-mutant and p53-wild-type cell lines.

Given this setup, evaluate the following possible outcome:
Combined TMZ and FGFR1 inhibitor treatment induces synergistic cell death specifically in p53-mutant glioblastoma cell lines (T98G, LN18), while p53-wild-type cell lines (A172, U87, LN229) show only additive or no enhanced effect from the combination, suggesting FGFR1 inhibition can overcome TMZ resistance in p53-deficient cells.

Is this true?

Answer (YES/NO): NO